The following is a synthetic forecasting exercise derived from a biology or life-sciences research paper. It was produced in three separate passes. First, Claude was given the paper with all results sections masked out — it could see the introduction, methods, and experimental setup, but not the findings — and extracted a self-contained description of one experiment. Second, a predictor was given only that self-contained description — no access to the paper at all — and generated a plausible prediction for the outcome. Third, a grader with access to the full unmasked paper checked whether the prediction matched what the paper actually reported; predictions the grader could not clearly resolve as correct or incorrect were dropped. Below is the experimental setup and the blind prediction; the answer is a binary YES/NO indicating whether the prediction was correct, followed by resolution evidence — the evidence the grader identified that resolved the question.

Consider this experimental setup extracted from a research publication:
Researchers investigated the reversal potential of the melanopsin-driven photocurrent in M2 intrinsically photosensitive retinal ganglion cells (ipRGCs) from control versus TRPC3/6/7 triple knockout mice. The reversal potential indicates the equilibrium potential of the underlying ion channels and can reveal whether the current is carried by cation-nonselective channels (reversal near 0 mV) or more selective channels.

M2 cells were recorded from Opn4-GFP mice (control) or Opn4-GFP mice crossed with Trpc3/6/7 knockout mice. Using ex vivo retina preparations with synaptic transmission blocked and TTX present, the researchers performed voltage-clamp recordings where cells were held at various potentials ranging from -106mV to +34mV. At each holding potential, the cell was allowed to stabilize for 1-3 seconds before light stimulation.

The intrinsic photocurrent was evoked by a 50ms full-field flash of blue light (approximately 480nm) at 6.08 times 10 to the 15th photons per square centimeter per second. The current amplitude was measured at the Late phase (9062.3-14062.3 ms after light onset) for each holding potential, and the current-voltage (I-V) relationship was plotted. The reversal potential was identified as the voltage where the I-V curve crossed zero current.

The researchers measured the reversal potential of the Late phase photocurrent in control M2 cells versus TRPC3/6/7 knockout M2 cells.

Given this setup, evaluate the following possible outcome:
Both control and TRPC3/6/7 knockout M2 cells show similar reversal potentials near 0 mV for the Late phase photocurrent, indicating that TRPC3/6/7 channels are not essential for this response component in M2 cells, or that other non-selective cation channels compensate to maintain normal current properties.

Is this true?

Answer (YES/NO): NO